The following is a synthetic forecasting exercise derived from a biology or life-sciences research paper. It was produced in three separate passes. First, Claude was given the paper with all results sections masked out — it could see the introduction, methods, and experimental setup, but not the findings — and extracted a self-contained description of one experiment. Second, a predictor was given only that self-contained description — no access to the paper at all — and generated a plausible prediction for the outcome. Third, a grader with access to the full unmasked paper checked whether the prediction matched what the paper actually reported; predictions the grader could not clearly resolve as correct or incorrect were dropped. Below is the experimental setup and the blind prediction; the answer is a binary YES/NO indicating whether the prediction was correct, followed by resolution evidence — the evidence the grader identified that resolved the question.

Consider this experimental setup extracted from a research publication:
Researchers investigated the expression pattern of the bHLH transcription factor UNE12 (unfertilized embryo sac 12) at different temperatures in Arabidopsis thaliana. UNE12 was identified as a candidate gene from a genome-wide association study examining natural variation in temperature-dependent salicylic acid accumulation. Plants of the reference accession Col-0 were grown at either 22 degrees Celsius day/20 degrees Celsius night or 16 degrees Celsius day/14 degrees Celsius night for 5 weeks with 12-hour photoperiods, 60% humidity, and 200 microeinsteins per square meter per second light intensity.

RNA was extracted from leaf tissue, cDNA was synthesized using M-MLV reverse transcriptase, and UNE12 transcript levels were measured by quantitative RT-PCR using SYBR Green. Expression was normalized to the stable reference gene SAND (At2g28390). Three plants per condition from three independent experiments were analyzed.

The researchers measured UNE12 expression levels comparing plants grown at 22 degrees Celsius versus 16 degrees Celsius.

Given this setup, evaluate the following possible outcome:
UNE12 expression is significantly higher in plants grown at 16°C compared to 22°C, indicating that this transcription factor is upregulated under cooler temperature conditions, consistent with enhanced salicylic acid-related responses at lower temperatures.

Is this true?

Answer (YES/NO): NO